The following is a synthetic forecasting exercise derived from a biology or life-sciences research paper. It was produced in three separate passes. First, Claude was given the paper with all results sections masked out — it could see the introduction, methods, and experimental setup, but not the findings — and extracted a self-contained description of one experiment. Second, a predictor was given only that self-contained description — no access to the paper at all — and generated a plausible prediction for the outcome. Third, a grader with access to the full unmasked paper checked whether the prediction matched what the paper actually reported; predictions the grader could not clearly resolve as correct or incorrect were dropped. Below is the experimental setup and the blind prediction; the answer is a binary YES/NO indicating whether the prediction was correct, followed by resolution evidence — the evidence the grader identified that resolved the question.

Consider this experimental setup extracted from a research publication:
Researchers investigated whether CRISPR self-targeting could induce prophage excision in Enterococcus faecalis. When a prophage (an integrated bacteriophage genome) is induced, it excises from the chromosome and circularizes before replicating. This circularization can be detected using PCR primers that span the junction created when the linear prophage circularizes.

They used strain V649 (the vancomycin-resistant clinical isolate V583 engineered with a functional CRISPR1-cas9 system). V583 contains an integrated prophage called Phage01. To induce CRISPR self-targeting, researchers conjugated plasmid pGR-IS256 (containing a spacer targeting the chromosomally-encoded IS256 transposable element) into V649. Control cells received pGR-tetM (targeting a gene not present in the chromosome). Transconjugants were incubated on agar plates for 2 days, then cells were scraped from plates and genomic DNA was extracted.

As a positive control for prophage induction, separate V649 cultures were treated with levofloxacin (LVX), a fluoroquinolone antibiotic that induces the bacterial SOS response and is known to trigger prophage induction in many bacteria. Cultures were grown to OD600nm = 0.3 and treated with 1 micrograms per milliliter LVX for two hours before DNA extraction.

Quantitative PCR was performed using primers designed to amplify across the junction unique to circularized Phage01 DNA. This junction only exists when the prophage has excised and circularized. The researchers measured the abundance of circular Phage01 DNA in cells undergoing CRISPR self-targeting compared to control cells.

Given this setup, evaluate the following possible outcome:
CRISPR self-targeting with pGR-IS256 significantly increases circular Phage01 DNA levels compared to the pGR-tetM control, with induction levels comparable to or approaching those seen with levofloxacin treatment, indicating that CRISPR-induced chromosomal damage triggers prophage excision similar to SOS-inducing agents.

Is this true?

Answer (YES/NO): NO